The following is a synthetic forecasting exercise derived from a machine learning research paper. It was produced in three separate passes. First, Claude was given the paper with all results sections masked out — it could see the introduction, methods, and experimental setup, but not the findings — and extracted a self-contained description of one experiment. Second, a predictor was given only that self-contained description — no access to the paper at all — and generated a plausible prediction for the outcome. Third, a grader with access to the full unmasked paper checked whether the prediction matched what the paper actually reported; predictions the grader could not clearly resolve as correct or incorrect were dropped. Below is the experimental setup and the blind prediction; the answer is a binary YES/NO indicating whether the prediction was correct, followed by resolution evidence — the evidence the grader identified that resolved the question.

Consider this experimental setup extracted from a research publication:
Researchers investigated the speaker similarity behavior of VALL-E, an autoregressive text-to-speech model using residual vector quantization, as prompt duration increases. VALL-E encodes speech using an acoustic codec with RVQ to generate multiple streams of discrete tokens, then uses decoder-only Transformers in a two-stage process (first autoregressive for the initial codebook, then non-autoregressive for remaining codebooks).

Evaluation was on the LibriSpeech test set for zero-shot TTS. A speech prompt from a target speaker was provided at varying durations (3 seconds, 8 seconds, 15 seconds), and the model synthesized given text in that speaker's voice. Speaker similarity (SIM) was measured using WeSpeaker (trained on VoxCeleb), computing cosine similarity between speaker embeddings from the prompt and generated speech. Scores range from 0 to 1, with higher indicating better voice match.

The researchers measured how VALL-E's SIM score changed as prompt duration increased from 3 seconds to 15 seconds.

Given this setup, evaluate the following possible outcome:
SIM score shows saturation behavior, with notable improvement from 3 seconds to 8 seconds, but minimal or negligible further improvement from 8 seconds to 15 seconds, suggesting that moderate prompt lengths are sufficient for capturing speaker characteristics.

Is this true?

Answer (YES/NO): NO